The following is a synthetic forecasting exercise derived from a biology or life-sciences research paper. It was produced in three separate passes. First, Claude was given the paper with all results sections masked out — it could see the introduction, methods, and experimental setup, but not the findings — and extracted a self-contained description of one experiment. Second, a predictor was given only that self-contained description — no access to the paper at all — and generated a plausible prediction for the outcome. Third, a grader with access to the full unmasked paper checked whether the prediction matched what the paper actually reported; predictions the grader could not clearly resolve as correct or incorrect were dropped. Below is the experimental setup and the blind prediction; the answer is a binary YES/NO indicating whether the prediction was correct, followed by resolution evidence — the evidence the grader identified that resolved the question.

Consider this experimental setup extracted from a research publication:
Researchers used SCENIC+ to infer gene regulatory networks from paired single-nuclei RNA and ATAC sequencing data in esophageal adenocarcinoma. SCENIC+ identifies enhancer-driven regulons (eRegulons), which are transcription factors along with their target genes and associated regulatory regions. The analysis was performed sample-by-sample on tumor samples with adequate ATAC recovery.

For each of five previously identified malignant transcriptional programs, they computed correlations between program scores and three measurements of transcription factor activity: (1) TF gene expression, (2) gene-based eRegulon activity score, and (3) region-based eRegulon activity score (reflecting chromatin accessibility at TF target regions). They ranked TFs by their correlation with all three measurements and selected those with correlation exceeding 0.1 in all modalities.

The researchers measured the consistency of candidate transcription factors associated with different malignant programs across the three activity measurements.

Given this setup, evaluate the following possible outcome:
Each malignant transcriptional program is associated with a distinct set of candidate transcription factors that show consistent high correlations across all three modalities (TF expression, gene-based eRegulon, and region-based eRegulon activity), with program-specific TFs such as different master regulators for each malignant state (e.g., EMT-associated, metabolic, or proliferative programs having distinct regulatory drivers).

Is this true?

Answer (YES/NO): NO